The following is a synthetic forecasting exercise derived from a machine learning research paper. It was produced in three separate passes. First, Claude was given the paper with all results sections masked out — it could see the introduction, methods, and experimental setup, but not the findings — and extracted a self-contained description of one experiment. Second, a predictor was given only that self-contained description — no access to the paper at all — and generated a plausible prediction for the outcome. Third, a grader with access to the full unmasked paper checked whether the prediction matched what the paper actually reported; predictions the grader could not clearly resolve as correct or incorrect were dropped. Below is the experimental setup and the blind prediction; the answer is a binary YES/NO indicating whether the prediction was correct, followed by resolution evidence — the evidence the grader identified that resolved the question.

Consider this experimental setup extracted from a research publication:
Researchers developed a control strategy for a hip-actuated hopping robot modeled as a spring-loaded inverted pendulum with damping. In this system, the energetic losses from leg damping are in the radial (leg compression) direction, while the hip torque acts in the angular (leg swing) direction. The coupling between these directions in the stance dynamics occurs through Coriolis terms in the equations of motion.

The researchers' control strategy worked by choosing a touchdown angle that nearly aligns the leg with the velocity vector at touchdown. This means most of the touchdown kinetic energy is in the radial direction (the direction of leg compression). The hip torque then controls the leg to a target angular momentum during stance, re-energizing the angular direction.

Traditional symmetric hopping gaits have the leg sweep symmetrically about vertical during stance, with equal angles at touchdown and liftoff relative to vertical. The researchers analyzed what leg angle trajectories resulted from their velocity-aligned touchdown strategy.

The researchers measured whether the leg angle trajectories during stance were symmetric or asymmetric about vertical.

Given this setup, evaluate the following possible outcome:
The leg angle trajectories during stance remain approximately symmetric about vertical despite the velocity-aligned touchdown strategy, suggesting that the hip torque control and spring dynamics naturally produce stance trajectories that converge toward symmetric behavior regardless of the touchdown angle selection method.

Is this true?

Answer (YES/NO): NO